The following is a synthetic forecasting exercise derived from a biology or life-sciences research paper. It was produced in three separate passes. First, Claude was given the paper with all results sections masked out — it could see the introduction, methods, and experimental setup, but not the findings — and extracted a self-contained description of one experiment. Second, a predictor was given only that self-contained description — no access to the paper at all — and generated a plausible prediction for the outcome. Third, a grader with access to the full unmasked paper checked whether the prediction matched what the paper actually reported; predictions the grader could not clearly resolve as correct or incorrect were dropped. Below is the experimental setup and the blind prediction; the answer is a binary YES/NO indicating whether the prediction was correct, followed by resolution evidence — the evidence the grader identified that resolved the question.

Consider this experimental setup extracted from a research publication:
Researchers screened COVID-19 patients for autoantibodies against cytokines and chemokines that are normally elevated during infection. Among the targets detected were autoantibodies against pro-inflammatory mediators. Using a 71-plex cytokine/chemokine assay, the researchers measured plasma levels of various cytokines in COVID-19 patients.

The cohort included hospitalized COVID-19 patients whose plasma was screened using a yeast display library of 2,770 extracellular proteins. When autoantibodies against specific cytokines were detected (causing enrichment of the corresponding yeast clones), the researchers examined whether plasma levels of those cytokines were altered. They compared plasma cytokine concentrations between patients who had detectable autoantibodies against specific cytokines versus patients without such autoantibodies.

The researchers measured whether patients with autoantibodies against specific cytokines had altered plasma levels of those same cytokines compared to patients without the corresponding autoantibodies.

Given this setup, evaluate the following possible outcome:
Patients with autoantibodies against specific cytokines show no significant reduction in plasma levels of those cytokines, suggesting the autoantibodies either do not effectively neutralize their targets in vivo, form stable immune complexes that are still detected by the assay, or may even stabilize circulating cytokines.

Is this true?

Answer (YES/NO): NO